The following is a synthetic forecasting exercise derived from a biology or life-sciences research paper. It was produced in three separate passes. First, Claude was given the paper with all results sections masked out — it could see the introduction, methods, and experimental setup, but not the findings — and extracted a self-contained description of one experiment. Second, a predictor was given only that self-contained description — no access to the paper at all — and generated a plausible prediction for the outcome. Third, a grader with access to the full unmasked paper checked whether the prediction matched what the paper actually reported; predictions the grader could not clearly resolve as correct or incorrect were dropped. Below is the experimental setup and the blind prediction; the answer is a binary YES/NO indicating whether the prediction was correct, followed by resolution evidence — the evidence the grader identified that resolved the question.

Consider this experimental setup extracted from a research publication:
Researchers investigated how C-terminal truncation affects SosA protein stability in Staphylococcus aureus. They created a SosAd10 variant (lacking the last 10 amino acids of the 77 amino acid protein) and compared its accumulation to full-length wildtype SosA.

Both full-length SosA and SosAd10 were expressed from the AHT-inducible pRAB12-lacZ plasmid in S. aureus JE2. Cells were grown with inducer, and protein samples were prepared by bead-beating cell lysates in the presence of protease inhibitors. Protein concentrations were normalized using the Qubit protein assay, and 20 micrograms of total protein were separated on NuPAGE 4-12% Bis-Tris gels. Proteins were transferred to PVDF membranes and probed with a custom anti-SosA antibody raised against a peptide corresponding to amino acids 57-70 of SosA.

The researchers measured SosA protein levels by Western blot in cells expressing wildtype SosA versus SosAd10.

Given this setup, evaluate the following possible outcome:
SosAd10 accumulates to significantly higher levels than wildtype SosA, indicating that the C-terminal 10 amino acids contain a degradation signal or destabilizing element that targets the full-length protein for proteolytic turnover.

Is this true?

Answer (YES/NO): YES